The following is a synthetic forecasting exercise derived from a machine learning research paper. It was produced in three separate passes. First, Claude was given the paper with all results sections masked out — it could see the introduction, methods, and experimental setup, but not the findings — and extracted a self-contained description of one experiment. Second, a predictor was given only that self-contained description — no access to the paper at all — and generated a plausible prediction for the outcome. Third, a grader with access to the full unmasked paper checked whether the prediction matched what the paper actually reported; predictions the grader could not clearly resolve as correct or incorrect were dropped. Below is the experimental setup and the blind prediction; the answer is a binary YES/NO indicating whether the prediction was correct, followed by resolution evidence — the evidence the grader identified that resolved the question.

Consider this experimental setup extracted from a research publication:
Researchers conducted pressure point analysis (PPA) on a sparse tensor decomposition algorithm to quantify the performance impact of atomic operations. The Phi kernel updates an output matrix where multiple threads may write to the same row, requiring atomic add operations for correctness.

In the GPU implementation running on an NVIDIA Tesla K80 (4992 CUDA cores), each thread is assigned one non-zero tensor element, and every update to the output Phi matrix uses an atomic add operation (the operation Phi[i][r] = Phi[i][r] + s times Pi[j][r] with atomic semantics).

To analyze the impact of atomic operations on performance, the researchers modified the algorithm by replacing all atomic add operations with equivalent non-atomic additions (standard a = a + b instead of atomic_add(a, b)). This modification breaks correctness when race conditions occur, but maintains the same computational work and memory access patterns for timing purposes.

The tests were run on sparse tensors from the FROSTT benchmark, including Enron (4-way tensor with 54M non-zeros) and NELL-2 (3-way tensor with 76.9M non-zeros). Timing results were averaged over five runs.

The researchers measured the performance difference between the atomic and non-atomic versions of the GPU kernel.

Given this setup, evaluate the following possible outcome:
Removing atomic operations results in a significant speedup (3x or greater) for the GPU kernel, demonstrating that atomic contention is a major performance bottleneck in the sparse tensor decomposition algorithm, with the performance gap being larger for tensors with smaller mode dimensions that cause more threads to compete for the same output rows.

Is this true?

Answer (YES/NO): NO